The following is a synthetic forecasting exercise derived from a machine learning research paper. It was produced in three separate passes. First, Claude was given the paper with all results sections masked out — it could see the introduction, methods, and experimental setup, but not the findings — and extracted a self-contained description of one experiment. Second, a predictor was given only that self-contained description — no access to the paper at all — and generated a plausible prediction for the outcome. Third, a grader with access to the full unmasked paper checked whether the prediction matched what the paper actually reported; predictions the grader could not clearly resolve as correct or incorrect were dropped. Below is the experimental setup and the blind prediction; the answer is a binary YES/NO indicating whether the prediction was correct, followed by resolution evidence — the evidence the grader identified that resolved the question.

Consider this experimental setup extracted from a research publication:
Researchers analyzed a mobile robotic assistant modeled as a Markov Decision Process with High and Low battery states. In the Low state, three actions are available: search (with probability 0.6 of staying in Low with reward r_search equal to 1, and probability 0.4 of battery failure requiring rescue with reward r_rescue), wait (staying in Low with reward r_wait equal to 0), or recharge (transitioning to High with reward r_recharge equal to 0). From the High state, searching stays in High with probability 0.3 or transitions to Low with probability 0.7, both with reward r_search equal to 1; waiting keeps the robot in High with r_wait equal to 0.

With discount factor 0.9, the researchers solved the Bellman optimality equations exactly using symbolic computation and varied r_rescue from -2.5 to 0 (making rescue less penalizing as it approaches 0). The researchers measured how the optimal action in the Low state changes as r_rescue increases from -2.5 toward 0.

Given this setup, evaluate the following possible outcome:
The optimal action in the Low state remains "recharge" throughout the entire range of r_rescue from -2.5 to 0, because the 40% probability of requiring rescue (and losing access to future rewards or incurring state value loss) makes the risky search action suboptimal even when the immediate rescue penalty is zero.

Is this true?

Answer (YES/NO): NO